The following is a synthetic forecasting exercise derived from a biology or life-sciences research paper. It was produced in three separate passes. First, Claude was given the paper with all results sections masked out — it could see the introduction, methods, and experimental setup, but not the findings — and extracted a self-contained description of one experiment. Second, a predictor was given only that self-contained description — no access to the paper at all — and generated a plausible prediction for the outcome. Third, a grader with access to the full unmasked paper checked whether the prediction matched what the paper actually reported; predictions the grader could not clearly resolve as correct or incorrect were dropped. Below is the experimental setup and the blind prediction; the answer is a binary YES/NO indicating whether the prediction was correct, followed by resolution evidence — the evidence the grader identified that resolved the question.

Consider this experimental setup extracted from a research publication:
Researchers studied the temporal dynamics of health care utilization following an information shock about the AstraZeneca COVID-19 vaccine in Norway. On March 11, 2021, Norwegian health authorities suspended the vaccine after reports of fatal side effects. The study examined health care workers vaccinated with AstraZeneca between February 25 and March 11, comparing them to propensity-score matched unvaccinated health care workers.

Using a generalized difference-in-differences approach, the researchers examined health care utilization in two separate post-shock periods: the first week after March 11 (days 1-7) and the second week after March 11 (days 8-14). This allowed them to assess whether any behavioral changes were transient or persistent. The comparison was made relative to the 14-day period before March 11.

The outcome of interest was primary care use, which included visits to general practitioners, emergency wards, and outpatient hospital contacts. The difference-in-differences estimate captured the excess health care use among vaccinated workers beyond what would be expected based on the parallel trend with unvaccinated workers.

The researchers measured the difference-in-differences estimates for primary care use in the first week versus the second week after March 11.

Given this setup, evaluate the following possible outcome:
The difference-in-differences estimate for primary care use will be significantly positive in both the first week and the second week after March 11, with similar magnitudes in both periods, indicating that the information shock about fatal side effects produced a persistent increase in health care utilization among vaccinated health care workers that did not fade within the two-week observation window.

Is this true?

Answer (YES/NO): YES